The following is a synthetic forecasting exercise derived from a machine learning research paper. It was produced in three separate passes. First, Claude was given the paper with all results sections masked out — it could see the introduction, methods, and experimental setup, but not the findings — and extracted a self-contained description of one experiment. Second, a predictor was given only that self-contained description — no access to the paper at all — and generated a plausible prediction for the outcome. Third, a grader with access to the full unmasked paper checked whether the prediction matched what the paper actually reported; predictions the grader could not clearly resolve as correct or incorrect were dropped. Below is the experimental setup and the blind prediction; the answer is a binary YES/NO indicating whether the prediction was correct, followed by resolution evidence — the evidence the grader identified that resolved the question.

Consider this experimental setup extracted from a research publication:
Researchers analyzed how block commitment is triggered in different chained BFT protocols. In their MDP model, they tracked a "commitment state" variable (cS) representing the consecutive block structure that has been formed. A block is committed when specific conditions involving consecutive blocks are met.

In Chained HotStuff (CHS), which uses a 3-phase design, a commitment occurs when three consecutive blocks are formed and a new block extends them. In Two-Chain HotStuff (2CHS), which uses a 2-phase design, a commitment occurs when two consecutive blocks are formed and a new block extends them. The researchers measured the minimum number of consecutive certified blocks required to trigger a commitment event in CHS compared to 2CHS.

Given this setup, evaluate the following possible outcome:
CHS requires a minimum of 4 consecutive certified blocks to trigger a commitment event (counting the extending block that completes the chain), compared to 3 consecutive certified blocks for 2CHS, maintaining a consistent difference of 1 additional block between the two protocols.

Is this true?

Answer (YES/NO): NO